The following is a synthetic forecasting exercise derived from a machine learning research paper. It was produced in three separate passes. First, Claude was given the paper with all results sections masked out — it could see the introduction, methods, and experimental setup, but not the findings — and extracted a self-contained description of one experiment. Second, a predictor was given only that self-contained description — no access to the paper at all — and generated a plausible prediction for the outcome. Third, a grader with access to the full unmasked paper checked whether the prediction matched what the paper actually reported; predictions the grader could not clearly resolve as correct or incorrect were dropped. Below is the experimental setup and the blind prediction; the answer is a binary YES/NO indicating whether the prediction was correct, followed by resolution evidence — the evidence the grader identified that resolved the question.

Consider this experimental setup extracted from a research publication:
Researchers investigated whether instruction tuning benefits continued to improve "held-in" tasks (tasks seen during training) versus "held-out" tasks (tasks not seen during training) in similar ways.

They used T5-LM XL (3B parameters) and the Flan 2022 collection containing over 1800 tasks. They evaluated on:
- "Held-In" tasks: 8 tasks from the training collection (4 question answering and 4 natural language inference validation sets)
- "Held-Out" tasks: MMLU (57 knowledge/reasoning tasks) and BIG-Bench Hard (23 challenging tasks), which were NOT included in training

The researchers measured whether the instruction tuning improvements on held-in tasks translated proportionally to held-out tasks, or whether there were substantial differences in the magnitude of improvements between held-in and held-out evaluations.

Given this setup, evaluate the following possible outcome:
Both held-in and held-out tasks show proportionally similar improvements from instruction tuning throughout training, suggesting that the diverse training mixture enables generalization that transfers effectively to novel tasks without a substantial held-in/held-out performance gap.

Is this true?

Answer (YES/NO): NO